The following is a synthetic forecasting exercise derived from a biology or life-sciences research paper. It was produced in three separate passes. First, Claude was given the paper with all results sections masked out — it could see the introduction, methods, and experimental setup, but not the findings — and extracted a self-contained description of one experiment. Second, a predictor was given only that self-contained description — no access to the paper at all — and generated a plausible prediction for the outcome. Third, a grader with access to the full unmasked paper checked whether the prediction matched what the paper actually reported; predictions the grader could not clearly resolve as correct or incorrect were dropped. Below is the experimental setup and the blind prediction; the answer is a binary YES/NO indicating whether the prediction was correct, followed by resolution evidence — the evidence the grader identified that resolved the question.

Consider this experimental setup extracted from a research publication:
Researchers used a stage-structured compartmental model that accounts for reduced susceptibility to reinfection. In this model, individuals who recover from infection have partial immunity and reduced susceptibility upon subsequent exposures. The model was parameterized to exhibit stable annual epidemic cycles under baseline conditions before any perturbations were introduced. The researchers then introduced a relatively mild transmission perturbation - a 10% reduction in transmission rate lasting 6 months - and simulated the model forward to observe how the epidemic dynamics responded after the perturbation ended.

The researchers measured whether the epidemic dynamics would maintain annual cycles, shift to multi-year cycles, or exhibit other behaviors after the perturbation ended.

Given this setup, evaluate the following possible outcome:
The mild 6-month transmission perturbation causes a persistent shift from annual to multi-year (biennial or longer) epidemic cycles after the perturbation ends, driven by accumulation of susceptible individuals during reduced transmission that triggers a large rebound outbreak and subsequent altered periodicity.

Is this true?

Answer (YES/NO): NO